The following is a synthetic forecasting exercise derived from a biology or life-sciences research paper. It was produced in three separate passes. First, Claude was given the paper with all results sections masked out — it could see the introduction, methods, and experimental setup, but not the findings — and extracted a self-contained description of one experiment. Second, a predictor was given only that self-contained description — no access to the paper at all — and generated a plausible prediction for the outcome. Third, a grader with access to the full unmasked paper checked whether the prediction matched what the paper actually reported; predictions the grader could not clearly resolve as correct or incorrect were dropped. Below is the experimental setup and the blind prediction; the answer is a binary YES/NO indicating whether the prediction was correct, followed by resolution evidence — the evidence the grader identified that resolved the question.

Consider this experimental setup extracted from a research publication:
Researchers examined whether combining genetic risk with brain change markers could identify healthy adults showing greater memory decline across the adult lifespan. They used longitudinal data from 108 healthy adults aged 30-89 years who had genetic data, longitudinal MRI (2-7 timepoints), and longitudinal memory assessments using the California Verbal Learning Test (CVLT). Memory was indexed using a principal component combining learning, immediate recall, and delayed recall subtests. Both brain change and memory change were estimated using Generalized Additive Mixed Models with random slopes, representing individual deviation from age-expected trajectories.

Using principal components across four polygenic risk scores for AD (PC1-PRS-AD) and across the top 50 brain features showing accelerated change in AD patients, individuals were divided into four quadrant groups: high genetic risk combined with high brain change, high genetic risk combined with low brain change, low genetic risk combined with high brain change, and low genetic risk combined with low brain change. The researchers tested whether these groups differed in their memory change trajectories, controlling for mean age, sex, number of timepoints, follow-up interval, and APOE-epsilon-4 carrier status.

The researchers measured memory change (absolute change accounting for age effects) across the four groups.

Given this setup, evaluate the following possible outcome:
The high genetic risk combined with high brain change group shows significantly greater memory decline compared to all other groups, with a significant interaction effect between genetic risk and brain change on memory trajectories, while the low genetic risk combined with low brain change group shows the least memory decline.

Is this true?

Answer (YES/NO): NO